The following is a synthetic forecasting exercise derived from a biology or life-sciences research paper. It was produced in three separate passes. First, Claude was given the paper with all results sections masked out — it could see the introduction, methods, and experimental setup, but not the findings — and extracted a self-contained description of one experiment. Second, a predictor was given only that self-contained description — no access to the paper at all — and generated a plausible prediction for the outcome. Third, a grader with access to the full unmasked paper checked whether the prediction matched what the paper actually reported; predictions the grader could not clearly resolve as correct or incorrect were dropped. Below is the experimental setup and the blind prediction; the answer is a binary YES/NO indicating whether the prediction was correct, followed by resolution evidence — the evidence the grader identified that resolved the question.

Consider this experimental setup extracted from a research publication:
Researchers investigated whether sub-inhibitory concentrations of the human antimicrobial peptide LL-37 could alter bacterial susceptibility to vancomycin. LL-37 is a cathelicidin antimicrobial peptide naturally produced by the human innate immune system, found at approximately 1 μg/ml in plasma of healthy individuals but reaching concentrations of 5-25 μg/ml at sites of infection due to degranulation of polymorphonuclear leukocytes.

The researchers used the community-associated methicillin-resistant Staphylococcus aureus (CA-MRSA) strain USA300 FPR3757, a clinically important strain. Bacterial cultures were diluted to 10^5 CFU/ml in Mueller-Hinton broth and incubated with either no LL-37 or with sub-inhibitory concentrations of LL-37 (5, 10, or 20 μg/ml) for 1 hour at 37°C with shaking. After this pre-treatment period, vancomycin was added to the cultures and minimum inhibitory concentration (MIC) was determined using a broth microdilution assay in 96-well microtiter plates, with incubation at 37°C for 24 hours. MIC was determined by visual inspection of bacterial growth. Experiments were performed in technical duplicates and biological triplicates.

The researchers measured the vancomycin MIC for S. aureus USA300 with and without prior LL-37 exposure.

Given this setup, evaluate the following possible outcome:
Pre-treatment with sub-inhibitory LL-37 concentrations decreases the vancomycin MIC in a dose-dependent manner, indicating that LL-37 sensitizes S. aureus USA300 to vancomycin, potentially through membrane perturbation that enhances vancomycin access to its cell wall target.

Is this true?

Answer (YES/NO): NO